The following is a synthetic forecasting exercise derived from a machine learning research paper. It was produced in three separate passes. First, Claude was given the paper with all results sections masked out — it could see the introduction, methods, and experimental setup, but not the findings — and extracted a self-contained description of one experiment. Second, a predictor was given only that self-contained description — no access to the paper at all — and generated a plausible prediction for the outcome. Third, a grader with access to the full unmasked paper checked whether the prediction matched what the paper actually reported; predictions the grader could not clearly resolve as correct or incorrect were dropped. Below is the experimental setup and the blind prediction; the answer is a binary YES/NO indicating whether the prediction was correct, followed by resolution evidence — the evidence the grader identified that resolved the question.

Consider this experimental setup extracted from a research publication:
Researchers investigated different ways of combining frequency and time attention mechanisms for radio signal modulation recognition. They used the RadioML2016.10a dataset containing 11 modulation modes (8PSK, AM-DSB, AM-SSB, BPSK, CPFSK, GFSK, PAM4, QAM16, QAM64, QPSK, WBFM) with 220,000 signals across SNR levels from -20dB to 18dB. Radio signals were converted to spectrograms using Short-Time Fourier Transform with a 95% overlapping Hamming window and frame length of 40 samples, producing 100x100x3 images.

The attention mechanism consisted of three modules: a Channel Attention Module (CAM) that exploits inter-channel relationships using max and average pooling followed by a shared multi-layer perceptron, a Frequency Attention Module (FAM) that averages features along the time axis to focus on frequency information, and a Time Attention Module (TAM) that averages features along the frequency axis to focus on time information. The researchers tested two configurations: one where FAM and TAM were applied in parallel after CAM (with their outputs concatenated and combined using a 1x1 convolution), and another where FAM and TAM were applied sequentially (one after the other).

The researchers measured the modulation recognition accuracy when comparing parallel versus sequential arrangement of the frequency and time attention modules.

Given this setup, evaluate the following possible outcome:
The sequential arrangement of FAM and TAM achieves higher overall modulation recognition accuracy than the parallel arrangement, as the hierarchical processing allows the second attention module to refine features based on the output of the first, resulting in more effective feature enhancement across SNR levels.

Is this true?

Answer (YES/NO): NO